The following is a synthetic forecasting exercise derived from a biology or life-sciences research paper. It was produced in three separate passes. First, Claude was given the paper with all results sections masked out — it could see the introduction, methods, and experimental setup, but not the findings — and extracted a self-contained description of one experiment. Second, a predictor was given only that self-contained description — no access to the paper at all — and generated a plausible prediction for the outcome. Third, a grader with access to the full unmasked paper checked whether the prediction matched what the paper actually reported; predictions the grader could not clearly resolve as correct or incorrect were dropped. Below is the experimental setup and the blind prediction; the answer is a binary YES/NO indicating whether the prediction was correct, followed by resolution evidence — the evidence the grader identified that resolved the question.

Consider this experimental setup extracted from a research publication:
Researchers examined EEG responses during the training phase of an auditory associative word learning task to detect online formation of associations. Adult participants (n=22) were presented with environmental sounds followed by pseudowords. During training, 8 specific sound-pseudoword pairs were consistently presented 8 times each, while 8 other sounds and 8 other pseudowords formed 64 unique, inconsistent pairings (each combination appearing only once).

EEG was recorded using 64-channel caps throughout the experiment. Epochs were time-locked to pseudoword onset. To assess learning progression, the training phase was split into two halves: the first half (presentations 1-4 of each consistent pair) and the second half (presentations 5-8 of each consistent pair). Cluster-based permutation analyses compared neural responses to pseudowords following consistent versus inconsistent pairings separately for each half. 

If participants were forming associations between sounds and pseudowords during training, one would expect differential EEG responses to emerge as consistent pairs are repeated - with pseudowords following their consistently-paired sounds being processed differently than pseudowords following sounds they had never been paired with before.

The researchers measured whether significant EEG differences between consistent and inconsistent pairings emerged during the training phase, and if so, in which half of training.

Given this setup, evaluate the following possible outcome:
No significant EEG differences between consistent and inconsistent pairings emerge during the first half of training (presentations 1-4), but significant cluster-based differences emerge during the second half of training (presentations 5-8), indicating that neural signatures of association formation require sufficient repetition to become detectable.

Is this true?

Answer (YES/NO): YES